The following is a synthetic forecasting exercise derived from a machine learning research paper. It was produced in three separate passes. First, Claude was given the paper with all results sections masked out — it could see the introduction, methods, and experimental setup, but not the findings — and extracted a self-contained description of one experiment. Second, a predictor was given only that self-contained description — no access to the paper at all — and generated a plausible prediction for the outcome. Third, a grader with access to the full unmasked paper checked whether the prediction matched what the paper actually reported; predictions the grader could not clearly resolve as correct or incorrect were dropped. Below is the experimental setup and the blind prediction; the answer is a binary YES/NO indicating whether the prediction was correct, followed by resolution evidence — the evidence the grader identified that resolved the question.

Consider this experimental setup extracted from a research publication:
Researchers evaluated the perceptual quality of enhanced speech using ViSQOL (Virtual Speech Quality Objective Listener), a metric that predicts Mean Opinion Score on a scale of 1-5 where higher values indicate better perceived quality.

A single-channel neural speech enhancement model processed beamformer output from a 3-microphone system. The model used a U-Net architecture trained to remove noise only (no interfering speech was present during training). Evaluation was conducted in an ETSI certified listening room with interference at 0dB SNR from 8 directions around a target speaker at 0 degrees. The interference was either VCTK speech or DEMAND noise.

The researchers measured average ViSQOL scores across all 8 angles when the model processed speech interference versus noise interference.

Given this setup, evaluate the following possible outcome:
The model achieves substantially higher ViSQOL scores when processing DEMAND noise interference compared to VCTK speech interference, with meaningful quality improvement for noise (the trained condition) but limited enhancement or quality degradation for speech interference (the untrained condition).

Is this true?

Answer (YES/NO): NO